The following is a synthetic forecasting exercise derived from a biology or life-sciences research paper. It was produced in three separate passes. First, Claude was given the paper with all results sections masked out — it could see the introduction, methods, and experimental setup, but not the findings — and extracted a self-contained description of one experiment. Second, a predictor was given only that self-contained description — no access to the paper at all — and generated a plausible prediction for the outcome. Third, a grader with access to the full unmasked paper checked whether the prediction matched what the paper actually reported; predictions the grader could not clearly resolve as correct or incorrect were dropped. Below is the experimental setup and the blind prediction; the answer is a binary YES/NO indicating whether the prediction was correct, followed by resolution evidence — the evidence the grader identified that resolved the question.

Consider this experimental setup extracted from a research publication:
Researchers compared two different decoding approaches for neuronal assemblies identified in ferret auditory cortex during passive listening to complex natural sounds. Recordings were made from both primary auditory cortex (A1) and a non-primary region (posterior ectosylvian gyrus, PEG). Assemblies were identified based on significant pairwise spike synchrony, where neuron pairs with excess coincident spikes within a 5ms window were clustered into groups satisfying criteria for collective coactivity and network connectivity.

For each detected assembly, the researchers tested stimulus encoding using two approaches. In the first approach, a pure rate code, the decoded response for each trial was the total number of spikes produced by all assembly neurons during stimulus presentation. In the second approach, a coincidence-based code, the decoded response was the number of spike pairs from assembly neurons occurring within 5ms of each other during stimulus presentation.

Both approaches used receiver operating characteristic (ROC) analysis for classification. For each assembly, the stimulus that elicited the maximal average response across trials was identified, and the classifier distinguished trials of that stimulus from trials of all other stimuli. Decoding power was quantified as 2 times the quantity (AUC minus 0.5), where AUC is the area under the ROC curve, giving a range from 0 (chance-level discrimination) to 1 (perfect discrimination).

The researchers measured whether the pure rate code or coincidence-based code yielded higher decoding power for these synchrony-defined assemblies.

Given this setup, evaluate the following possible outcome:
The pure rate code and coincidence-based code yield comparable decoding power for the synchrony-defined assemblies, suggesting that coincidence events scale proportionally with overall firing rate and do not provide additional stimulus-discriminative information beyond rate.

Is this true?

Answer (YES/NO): NO